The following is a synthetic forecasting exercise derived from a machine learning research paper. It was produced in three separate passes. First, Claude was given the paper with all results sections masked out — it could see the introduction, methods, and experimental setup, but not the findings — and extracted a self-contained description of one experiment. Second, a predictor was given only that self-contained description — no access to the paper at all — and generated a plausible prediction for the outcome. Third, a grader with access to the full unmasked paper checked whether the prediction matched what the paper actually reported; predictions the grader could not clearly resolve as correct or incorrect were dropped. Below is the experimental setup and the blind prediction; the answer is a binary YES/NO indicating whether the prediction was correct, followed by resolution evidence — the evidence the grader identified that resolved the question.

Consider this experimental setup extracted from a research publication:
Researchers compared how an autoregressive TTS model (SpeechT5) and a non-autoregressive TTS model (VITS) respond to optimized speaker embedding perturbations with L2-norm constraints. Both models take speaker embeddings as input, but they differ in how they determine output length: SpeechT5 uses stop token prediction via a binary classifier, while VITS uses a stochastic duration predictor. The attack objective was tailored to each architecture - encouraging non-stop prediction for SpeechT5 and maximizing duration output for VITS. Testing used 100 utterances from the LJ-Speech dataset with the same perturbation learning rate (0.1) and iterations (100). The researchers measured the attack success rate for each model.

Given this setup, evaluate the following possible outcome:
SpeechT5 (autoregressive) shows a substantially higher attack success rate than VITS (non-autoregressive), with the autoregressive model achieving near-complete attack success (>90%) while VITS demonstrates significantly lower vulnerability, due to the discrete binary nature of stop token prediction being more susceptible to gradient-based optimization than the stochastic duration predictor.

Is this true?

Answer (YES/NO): NO